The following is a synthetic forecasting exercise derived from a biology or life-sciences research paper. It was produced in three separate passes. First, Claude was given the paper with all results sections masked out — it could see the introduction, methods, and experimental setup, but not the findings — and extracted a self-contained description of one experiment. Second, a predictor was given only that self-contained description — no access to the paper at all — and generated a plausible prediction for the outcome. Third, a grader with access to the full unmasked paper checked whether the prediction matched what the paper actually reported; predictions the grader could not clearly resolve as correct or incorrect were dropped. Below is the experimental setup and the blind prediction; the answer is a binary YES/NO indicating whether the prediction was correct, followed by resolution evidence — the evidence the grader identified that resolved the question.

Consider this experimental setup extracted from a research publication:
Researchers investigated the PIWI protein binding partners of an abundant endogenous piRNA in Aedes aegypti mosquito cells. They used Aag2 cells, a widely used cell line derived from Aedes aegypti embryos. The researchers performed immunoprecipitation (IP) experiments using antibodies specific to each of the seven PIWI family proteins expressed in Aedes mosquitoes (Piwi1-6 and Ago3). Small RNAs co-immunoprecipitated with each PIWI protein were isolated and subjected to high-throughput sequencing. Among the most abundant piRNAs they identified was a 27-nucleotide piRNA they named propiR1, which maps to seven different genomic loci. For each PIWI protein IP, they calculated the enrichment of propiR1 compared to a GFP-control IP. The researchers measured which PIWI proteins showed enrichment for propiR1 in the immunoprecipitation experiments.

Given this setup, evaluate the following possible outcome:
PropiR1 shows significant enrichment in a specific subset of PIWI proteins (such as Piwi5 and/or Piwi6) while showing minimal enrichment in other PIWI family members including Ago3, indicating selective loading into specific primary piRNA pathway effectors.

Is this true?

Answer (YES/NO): NO